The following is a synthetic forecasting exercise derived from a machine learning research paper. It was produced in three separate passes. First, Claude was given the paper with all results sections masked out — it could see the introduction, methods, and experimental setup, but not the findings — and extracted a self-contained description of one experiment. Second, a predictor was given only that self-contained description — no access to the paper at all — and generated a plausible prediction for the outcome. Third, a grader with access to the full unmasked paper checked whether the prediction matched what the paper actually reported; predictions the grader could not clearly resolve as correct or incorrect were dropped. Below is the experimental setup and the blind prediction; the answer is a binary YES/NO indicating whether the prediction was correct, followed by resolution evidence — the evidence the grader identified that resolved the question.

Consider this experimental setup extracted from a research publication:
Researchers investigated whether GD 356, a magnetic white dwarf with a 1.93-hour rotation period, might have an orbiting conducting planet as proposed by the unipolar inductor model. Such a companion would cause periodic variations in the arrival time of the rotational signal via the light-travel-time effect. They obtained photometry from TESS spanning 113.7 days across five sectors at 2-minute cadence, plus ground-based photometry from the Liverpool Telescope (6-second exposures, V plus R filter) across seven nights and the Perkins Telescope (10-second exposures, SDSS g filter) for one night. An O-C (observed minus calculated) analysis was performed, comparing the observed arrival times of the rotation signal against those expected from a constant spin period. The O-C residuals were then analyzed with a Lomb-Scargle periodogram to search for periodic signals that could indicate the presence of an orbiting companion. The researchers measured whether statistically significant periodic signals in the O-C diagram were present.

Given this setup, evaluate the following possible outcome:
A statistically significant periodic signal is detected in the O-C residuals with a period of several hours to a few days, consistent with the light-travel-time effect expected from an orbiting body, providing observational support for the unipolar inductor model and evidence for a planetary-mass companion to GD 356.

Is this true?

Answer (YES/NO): NO